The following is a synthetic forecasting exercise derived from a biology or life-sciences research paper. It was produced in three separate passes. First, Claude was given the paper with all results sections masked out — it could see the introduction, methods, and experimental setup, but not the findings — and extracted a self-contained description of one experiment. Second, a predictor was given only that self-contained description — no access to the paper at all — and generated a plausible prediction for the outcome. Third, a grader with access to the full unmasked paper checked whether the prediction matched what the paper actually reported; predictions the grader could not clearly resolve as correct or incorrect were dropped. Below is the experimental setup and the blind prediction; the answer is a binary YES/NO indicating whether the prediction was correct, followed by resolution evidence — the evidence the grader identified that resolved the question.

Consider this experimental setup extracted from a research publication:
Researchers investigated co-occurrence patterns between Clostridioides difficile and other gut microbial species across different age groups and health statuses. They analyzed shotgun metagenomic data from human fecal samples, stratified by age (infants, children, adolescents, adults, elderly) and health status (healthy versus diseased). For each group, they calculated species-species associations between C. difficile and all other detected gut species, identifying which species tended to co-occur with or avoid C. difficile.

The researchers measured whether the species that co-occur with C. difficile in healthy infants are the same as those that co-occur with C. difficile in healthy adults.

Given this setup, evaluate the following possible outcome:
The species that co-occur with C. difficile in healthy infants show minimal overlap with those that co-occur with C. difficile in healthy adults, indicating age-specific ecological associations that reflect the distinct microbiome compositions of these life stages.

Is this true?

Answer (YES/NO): NO